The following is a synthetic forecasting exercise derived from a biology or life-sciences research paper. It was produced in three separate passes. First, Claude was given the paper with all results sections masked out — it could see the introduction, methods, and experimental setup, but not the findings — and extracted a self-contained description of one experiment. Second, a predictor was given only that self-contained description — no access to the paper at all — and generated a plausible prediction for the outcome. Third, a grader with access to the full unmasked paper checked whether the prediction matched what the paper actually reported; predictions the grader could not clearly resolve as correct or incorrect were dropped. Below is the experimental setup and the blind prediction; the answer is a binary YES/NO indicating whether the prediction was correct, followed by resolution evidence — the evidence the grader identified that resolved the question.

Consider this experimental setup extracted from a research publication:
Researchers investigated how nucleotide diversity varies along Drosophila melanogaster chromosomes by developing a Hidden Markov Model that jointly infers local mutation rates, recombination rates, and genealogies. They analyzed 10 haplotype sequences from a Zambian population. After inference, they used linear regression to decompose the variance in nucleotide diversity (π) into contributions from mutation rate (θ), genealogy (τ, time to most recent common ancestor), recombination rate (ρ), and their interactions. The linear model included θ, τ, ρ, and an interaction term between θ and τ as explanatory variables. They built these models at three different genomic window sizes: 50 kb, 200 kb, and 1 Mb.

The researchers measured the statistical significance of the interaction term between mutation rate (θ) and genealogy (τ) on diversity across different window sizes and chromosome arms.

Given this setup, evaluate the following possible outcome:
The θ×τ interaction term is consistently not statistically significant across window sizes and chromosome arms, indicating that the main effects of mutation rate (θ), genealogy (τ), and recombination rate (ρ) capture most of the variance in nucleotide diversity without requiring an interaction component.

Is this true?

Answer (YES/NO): NO